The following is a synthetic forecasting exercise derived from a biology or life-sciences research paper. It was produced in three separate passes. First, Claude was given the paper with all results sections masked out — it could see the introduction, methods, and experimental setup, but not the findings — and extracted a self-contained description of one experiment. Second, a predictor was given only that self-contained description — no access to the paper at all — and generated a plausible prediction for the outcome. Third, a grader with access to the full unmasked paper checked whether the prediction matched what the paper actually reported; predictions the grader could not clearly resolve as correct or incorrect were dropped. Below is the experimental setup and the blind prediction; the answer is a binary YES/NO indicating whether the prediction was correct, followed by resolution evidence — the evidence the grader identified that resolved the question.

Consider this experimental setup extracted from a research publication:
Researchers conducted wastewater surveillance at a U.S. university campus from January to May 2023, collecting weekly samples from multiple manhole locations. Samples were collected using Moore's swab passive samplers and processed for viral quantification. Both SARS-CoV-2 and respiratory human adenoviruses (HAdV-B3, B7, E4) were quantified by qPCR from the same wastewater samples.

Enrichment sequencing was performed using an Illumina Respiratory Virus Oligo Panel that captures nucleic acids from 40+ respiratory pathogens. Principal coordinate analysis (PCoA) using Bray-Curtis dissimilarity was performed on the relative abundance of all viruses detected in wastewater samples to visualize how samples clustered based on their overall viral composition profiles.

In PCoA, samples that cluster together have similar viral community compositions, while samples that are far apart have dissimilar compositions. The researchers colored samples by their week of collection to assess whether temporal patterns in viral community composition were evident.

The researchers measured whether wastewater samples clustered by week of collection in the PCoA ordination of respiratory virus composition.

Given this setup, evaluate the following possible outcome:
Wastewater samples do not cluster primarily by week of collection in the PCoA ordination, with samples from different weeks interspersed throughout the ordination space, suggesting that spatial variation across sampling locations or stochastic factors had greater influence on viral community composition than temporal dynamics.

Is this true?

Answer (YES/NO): NO